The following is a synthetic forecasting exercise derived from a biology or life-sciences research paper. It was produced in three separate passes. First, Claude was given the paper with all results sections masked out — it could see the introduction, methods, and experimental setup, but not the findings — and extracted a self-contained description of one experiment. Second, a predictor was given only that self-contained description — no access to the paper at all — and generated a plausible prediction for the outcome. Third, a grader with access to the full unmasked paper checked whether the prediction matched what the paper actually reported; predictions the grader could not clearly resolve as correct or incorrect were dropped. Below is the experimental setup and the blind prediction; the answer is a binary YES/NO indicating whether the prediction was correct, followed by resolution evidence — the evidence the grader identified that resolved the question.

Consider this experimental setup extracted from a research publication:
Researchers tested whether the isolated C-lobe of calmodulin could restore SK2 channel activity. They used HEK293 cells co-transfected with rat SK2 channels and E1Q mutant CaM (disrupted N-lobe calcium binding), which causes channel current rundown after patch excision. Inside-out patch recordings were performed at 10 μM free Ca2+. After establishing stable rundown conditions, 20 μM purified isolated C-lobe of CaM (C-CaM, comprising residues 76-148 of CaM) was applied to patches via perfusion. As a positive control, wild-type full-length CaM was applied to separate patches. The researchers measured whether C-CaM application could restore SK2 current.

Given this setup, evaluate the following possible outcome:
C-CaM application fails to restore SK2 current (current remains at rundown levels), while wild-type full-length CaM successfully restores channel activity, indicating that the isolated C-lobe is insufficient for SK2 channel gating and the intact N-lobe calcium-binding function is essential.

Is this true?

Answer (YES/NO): YES